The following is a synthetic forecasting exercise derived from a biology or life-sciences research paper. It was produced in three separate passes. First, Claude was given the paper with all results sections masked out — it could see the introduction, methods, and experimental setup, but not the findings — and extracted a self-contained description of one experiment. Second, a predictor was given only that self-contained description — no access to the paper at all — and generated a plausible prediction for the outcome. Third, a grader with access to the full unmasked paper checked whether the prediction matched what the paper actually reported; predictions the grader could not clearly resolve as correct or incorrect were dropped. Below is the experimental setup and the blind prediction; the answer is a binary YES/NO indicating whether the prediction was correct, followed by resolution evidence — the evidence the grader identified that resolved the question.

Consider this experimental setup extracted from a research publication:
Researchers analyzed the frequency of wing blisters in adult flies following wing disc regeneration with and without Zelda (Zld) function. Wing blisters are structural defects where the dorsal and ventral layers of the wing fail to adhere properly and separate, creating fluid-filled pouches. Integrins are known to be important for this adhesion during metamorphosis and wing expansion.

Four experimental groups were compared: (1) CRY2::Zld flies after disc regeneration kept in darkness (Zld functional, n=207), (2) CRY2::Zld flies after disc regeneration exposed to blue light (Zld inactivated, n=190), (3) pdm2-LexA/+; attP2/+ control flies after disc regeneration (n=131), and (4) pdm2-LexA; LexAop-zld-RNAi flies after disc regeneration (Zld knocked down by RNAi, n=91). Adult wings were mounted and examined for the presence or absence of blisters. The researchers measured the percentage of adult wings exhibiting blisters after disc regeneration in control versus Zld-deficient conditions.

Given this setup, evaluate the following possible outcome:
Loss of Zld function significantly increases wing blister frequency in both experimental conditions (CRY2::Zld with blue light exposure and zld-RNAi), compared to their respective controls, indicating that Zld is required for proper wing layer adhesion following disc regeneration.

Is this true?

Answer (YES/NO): YES